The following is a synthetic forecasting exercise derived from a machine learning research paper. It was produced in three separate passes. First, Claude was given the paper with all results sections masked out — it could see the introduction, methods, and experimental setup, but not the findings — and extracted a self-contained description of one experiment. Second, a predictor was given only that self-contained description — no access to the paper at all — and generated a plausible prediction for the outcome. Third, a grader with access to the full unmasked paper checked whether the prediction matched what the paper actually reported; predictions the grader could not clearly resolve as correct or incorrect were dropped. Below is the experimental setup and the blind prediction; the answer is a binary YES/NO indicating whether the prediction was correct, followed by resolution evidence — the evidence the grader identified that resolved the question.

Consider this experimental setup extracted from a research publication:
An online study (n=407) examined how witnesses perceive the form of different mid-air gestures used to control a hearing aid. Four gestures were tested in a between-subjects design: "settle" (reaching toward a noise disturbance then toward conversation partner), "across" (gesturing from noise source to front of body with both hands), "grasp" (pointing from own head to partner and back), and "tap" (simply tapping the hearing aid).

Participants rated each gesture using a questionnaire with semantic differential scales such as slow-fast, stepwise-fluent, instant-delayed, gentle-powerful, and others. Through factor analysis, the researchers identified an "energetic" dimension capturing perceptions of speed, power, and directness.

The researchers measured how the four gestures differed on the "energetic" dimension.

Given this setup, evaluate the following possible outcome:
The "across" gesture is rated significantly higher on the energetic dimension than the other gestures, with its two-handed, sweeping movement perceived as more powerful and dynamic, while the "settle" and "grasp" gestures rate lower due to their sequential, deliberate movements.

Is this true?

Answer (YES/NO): NO